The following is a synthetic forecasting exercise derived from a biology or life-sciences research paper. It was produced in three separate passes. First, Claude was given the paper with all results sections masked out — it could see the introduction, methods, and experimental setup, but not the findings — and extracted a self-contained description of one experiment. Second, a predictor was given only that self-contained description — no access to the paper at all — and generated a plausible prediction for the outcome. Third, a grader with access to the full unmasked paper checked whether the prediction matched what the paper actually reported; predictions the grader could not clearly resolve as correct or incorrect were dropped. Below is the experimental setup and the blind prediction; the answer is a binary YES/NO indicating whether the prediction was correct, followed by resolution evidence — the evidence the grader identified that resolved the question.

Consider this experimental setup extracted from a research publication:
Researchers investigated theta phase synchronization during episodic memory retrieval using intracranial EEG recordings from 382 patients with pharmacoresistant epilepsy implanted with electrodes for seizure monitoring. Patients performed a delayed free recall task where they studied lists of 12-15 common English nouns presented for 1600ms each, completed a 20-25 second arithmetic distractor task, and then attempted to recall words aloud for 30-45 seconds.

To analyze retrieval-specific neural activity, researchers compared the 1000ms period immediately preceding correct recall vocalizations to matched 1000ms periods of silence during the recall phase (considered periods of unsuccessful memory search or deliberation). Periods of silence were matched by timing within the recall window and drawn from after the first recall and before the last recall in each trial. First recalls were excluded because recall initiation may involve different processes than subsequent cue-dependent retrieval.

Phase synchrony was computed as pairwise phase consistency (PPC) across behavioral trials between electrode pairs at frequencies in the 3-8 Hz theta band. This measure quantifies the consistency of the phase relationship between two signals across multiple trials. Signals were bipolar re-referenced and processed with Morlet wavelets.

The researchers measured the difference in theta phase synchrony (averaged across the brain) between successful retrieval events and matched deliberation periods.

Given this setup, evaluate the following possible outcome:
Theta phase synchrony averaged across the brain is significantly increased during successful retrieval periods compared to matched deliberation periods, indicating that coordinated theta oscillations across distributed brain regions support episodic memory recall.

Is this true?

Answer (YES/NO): YES